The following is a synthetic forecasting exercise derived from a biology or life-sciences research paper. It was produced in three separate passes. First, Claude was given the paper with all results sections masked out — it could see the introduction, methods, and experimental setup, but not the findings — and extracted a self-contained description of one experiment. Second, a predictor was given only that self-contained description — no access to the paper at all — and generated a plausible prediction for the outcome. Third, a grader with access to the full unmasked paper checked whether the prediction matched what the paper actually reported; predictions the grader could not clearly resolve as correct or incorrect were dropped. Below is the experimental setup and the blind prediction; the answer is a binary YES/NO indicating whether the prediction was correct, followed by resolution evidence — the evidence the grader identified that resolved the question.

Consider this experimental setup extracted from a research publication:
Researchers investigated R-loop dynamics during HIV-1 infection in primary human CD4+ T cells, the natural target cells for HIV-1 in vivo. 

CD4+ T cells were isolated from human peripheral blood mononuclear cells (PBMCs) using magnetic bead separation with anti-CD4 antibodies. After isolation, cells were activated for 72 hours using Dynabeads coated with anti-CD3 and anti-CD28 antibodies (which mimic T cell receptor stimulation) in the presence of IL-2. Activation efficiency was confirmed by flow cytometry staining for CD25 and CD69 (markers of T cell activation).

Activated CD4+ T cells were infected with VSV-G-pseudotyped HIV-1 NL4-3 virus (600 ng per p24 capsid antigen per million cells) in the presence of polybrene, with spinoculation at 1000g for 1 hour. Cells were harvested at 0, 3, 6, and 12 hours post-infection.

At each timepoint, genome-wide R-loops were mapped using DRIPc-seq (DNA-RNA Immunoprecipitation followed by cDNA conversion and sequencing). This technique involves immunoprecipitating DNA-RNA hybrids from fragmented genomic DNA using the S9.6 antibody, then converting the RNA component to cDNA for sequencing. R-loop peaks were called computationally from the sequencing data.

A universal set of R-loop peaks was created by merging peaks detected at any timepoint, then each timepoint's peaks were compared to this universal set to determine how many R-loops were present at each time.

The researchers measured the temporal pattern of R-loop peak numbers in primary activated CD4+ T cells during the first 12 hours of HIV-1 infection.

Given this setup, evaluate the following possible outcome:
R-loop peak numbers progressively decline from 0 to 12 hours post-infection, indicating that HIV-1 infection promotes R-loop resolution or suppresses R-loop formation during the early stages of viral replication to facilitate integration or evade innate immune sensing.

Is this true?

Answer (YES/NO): NO